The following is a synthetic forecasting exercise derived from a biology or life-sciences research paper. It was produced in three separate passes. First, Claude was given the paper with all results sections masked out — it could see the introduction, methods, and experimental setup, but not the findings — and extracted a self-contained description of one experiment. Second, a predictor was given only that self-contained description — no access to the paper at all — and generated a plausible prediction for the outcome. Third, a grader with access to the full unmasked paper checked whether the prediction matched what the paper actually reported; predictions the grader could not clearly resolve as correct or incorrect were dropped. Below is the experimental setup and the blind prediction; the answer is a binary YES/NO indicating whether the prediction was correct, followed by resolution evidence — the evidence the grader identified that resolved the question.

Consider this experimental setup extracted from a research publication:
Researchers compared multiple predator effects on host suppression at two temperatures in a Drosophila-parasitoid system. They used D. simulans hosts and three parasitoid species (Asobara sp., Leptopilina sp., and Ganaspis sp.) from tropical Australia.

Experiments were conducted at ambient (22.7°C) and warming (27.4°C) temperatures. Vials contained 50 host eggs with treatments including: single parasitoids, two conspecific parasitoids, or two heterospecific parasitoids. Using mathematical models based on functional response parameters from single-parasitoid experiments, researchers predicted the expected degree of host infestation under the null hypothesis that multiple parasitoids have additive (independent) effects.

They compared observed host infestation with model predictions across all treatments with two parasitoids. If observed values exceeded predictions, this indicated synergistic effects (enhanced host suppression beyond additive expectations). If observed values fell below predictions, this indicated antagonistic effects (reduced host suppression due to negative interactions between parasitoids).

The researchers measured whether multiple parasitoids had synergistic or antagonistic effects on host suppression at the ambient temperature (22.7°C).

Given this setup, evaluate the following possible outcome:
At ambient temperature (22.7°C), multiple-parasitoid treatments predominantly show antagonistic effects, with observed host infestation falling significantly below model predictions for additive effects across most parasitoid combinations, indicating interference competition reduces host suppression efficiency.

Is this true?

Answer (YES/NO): NO